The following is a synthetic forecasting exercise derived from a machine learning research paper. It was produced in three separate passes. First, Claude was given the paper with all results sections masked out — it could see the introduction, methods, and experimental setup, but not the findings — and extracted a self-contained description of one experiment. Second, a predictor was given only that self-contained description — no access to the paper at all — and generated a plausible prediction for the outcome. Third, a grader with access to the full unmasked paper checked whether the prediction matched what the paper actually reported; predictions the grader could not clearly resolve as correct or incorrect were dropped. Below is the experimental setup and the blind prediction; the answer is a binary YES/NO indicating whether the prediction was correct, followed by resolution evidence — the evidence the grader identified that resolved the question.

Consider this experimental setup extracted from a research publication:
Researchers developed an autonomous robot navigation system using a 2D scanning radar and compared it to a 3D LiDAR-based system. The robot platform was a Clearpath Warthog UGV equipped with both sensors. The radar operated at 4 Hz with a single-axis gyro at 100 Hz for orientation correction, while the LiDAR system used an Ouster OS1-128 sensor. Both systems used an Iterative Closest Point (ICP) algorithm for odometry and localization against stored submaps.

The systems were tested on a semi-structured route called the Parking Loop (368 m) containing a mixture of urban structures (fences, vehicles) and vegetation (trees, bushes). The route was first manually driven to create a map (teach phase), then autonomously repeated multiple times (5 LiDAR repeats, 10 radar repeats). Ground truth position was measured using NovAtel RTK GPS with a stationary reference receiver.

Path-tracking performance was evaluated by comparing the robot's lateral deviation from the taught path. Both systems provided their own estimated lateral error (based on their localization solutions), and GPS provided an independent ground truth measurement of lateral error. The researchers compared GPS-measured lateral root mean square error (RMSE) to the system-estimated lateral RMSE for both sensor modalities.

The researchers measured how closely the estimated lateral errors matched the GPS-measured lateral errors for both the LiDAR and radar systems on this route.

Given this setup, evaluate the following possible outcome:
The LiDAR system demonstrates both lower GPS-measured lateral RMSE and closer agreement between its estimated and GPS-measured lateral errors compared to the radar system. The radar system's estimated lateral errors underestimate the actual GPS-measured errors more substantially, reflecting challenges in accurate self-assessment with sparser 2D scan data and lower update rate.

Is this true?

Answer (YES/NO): YES